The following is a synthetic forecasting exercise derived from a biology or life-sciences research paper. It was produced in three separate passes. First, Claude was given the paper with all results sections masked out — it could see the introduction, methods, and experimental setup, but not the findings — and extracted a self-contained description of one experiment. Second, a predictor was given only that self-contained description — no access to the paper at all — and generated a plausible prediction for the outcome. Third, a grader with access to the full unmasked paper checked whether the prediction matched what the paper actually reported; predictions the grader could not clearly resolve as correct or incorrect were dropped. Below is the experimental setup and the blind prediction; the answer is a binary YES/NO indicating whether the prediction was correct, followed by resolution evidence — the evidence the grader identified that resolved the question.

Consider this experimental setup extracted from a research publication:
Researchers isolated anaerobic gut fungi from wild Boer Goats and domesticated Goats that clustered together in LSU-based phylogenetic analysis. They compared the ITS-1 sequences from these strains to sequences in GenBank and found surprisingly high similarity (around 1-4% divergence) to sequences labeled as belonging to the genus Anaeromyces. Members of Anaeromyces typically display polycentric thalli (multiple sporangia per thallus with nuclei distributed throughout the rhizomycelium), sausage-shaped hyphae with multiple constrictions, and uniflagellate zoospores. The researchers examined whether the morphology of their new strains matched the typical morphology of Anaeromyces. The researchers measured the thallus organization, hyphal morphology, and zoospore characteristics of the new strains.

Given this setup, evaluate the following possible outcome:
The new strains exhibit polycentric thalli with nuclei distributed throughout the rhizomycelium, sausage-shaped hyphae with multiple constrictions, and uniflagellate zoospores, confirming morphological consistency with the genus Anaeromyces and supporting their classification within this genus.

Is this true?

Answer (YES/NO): NO